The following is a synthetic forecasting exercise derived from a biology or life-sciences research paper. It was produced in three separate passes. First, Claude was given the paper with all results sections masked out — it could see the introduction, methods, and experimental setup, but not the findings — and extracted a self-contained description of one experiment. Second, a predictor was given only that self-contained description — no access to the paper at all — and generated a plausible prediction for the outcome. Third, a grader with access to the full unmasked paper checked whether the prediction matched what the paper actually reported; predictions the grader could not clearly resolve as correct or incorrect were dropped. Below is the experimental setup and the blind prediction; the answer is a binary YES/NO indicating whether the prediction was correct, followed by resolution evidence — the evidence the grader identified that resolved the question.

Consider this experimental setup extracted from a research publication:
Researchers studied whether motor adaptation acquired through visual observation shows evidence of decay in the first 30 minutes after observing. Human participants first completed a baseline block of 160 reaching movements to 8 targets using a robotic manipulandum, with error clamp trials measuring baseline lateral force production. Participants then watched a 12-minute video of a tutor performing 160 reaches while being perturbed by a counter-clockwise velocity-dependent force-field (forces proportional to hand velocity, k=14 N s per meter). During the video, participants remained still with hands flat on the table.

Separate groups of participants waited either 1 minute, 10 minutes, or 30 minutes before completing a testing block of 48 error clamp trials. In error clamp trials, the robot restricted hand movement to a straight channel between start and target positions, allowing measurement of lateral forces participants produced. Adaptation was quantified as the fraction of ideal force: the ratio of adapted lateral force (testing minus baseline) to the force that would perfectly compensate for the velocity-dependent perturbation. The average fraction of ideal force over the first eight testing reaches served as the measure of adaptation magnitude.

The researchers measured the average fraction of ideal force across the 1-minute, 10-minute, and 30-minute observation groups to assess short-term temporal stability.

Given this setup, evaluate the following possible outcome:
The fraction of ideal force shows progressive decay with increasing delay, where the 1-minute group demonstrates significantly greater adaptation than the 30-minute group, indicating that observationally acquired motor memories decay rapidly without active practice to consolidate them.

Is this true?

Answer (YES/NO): NO